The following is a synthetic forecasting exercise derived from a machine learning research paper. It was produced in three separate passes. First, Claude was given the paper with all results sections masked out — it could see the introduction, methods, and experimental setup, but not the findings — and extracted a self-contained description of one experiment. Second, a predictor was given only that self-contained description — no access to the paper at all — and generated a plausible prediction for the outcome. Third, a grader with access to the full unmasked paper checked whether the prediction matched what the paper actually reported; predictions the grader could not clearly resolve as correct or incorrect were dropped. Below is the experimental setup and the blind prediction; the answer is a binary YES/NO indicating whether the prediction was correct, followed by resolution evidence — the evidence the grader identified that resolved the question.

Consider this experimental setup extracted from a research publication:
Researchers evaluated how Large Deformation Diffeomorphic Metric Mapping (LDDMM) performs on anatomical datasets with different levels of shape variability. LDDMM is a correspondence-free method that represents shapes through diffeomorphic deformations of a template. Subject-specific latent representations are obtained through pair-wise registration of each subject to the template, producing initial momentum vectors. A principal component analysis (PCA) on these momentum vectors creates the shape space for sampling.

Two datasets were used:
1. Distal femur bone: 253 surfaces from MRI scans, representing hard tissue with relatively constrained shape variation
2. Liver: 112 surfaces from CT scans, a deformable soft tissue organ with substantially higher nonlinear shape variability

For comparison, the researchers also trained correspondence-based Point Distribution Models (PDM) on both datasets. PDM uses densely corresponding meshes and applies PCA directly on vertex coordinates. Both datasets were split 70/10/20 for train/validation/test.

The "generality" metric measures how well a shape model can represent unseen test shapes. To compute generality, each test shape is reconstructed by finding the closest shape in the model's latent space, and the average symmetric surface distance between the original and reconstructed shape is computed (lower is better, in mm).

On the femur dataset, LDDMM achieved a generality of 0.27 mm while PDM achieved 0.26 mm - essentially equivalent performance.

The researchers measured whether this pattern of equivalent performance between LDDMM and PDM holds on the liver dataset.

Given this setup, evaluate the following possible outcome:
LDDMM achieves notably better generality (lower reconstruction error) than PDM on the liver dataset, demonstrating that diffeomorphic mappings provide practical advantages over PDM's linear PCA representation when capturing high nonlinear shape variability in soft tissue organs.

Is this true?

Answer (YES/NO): NO